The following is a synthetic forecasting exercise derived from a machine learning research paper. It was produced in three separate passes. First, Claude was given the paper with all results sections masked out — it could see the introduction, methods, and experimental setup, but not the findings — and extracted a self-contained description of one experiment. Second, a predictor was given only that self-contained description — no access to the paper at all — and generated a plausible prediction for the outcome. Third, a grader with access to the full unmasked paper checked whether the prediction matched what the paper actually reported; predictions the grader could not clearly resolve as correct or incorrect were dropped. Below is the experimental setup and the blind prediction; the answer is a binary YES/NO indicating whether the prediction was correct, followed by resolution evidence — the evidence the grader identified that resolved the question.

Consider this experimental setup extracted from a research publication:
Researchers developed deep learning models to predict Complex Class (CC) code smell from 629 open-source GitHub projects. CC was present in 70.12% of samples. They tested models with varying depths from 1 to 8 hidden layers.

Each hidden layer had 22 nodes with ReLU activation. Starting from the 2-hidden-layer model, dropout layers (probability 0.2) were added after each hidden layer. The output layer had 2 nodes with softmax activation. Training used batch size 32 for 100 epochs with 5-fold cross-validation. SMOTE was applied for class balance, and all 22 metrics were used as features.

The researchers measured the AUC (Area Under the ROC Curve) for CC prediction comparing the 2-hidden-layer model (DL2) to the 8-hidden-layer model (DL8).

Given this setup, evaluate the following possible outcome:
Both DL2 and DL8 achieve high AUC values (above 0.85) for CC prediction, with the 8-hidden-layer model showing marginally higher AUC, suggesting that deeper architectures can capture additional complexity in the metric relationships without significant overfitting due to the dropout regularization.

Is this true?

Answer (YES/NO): NO